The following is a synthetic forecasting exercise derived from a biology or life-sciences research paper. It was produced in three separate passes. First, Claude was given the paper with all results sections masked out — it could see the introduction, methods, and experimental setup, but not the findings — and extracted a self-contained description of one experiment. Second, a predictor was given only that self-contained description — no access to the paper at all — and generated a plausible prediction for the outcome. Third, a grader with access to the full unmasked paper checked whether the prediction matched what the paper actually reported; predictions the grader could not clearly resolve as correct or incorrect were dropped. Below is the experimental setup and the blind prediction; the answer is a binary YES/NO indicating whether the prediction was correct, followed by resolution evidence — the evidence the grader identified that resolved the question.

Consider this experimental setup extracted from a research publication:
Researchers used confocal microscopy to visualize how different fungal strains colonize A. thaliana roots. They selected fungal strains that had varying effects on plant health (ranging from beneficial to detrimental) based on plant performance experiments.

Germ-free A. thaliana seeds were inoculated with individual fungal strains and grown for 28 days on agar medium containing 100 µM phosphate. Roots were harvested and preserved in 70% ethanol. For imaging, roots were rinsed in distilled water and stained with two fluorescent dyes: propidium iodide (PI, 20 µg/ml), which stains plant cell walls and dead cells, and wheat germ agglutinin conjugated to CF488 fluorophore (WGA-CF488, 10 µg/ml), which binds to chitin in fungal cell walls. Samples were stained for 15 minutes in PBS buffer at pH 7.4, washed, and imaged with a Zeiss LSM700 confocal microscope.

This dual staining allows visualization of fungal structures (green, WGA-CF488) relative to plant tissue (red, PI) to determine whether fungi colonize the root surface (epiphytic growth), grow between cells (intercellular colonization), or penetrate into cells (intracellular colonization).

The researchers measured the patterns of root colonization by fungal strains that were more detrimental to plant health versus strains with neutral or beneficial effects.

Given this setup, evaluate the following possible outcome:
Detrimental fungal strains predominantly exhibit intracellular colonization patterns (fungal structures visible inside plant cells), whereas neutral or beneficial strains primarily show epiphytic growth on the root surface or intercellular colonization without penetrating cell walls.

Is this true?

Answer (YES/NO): NO